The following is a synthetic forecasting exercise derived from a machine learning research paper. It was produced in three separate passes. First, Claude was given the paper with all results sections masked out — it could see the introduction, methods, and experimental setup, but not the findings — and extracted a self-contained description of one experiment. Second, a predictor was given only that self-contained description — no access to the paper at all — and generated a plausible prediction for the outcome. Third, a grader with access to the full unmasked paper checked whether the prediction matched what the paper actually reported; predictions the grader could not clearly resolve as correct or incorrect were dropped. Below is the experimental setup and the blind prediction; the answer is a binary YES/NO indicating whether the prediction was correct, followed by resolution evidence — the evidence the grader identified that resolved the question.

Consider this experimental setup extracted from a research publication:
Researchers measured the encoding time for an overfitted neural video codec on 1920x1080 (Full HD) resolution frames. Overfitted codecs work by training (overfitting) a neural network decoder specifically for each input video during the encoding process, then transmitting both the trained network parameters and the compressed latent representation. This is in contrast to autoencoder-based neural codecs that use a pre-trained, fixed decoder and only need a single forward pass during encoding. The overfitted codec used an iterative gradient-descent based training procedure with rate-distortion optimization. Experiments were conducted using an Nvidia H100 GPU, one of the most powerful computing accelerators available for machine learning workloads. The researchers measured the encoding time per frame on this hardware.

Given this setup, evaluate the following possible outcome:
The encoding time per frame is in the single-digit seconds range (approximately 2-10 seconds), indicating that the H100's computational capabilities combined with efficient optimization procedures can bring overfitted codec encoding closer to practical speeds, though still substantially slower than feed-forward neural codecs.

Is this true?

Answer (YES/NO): NO